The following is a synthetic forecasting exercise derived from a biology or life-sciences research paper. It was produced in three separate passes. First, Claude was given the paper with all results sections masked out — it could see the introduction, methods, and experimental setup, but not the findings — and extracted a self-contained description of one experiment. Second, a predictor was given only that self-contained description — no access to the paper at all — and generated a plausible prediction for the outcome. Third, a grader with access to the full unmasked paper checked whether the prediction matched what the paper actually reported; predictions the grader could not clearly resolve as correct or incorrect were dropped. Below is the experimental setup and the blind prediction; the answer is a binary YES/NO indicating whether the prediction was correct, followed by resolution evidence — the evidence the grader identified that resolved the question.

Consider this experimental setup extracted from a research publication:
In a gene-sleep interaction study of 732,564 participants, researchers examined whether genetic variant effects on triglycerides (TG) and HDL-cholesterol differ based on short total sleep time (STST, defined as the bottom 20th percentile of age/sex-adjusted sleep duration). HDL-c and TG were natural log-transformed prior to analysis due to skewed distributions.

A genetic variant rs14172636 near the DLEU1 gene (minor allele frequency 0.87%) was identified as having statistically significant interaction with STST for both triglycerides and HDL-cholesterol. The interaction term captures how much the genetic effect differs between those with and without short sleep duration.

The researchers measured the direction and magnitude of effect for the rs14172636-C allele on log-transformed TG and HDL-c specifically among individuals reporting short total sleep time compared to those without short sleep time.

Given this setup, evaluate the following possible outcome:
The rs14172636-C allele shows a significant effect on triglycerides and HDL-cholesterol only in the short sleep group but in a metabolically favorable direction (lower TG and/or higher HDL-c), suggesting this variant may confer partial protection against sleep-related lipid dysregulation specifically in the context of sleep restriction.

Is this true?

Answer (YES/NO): YES